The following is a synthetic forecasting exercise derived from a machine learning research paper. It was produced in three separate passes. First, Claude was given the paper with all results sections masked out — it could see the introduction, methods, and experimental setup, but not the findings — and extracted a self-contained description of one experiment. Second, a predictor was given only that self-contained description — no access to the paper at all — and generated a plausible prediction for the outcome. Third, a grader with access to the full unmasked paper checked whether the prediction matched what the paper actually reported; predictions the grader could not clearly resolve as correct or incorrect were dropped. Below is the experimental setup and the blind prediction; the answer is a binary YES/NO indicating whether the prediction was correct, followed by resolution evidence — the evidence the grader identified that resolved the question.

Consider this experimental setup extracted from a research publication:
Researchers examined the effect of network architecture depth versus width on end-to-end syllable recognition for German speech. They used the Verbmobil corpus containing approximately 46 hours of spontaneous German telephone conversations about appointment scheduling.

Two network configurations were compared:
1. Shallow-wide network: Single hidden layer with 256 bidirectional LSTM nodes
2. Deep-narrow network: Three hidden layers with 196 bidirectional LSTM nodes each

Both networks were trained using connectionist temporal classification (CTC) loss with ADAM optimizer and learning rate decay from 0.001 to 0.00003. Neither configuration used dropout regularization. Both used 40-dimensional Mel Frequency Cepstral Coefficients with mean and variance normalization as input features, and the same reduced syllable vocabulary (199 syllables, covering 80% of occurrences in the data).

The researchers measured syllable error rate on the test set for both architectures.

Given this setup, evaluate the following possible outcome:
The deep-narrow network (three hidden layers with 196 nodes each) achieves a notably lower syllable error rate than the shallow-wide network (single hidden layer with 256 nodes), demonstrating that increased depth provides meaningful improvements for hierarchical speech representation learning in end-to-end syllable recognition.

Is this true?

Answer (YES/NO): YES